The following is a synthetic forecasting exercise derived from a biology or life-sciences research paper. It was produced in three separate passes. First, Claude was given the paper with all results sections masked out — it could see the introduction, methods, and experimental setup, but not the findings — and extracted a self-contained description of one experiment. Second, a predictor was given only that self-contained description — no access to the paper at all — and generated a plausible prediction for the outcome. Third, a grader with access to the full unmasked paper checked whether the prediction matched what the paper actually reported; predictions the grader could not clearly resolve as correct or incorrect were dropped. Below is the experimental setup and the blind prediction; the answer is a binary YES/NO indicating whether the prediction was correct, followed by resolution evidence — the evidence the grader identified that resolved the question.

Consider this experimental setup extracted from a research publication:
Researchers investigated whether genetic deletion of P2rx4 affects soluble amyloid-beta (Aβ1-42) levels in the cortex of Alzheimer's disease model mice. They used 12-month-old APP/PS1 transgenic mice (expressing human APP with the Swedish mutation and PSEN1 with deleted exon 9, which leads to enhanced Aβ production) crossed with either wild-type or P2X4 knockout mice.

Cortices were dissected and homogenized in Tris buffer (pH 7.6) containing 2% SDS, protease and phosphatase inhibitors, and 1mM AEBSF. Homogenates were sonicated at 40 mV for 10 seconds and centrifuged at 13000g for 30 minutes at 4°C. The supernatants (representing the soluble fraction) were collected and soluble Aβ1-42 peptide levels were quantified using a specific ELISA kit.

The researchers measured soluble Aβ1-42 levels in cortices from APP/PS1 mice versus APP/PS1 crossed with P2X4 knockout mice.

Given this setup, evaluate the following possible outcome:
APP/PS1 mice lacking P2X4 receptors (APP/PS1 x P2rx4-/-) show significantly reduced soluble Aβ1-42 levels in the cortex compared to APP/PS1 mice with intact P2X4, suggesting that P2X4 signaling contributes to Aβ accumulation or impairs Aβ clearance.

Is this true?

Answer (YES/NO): YES